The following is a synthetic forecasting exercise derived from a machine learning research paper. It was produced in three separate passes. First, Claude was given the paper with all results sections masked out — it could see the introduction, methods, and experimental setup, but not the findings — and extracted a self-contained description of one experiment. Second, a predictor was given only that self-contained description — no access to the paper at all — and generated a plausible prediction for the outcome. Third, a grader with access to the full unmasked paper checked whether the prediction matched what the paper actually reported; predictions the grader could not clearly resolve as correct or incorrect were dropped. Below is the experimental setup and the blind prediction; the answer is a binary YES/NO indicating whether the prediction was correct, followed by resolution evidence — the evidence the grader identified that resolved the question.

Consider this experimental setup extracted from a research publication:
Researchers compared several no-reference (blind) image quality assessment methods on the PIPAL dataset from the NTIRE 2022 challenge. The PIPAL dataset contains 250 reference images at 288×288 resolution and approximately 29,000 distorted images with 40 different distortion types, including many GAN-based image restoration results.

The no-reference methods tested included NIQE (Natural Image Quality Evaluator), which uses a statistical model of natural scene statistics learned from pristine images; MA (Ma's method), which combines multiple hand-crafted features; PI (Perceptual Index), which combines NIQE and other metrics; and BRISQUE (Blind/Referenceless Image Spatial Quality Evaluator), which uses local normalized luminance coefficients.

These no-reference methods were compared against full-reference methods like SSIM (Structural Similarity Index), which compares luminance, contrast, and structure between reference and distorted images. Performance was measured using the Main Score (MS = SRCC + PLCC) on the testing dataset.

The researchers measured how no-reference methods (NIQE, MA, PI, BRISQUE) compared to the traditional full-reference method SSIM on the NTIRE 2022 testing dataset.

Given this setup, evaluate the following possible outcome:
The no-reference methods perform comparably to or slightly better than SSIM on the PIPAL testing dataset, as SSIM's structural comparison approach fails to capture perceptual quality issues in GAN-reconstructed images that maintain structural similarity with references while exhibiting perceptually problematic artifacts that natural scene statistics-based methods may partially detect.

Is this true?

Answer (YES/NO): NO